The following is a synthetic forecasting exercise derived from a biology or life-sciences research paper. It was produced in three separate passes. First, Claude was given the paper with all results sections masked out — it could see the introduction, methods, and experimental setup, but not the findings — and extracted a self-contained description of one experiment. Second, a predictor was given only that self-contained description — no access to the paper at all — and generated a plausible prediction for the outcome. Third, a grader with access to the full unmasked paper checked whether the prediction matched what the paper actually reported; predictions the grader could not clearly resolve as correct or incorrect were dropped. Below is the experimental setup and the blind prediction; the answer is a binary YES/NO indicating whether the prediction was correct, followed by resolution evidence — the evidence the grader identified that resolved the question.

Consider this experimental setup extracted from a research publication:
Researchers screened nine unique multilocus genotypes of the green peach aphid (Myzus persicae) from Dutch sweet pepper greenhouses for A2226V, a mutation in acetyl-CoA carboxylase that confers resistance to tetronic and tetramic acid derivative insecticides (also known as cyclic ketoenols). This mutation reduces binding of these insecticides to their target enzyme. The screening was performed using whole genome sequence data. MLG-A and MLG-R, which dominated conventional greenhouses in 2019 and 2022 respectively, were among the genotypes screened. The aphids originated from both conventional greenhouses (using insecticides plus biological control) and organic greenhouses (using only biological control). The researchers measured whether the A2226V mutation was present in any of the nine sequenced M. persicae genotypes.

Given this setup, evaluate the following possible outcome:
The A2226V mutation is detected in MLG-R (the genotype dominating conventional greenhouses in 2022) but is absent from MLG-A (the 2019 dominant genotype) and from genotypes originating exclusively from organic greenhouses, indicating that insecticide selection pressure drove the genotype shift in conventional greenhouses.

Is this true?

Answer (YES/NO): NO